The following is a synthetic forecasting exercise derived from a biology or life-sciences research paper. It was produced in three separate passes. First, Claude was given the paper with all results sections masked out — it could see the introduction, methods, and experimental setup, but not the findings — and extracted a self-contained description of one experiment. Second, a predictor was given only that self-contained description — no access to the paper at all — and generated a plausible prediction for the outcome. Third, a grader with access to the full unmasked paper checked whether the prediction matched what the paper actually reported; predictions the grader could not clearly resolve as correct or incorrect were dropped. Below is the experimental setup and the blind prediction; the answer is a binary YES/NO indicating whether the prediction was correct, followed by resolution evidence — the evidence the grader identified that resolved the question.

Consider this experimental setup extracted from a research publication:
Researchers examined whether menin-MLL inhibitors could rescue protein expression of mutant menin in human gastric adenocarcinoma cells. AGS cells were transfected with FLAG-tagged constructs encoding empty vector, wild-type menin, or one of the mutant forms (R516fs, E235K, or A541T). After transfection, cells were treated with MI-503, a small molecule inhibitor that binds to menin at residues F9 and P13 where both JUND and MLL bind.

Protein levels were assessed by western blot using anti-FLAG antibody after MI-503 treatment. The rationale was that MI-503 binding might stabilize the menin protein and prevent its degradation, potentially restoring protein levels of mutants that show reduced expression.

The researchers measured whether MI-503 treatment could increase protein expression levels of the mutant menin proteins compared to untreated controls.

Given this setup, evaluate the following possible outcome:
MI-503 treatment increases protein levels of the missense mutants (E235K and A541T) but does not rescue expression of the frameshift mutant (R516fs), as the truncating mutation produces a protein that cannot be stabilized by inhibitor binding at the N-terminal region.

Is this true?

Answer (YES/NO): NO